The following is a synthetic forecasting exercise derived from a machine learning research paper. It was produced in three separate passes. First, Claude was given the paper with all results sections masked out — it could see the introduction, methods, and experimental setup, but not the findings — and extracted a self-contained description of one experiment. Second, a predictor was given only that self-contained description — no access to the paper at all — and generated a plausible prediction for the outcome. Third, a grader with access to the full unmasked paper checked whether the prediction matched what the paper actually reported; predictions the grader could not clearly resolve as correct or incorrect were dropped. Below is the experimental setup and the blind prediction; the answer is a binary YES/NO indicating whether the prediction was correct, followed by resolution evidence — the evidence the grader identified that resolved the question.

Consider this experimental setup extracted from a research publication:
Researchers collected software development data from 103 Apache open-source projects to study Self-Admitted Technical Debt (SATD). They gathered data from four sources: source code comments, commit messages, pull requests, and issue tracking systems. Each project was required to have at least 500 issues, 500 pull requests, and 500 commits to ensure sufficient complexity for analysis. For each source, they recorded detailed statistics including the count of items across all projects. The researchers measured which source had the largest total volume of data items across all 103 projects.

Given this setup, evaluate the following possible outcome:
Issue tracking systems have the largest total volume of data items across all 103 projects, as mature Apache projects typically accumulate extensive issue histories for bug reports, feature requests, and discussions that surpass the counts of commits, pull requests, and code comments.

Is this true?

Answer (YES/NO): NO